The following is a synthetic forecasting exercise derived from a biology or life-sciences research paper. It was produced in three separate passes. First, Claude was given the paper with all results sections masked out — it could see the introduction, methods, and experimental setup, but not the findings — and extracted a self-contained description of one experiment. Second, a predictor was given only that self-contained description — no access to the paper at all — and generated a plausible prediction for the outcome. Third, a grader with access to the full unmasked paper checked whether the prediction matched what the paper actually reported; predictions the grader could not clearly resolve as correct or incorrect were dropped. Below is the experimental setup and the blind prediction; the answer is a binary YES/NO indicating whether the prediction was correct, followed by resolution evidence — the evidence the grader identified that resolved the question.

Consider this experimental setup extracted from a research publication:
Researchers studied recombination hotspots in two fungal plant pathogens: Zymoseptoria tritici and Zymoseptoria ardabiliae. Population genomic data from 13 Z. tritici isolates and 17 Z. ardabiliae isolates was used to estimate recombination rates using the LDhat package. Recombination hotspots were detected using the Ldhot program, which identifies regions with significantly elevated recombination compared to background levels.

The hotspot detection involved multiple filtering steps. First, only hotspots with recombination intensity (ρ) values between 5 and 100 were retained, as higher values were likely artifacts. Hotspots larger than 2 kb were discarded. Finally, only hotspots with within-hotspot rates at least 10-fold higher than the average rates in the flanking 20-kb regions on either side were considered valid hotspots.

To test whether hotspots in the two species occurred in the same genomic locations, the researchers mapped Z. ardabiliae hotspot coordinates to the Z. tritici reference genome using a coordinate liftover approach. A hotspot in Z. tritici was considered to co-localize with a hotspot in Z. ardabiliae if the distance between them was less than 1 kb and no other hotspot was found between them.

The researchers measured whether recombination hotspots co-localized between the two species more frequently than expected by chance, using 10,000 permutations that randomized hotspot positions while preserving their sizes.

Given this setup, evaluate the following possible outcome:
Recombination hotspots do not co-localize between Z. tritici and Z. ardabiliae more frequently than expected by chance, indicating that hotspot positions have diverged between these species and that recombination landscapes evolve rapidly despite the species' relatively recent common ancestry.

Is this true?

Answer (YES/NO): NO